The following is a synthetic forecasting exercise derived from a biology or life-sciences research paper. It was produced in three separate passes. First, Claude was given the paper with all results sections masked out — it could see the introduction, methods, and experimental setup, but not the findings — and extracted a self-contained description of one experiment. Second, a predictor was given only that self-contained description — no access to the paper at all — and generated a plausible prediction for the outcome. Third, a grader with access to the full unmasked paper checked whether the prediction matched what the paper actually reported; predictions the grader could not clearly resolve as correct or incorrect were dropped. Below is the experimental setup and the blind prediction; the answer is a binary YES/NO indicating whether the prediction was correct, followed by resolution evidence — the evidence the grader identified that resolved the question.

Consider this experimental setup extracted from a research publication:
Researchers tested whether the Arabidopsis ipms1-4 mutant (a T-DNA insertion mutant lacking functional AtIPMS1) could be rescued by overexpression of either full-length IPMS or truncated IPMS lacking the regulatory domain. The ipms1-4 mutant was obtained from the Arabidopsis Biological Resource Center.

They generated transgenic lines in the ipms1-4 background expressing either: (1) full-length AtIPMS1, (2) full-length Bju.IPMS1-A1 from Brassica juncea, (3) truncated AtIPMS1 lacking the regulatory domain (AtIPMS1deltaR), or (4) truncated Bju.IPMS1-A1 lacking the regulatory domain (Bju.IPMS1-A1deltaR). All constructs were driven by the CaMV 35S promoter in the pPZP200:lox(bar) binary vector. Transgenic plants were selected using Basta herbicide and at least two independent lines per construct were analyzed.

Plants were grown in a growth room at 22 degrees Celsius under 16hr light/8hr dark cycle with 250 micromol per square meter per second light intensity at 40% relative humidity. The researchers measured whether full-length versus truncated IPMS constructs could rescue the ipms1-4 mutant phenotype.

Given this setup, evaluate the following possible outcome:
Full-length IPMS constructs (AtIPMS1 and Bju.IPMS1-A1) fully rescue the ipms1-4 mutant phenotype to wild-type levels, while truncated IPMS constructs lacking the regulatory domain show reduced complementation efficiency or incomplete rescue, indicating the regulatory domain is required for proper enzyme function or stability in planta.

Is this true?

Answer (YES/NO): YES